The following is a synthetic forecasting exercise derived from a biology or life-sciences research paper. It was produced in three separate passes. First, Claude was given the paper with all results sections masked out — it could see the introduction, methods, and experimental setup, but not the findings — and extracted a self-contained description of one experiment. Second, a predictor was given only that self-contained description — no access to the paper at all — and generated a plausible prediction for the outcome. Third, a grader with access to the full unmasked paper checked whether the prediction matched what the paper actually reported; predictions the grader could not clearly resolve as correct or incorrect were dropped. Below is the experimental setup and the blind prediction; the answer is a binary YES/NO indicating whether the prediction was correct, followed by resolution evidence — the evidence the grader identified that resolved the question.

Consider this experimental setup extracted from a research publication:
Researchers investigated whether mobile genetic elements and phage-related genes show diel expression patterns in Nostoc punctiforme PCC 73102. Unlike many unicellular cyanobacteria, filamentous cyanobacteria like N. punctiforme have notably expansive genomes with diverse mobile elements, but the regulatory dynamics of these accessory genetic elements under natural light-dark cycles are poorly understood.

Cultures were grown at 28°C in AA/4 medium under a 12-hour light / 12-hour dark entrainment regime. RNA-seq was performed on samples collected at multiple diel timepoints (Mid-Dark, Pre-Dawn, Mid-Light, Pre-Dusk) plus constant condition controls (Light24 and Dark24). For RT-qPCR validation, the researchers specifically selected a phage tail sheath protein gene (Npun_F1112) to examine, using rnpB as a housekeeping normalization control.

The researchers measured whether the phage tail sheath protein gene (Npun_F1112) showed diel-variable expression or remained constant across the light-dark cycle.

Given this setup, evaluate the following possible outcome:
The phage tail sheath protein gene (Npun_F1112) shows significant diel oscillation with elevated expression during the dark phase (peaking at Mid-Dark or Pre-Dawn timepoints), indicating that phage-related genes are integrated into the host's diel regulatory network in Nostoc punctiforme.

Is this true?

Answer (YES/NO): YES